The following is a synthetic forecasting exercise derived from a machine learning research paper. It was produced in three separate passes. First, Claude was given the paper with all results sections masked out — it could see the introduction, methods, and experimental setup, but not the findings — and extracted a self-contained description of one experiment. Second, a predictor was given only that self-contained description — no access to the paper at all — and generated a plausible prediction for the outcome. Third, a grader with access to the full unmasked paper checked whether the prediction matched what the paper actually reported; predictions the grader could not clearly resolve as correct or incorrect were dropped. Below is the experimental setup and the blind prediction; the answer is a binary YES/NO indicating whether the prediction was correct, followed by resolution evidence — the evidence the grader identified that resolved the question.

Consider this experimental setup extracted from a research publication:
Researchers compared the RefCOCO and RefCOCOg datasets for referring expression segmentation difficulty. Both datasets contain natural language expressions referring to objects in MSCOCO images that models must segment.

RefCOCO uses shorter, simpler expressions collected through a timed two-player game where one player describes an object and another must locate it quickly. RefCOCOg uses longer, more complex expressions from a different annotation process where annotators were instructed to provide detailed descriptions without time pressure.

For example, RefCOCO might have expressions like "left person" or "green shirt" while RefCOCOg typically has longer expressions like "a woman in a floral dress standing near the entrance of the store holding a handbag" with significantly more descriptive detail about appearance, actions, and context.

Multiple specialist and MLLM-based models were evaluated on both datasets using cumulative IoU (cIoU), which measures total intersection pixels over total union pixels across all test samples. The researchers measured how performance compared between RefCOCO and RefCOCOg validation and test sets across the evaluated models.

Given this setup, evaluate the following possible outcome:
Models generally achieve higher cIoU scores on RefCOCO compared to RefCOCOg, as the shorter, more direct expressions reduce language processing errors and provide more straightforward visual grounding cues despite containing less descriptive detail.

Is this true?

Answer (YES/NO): YES